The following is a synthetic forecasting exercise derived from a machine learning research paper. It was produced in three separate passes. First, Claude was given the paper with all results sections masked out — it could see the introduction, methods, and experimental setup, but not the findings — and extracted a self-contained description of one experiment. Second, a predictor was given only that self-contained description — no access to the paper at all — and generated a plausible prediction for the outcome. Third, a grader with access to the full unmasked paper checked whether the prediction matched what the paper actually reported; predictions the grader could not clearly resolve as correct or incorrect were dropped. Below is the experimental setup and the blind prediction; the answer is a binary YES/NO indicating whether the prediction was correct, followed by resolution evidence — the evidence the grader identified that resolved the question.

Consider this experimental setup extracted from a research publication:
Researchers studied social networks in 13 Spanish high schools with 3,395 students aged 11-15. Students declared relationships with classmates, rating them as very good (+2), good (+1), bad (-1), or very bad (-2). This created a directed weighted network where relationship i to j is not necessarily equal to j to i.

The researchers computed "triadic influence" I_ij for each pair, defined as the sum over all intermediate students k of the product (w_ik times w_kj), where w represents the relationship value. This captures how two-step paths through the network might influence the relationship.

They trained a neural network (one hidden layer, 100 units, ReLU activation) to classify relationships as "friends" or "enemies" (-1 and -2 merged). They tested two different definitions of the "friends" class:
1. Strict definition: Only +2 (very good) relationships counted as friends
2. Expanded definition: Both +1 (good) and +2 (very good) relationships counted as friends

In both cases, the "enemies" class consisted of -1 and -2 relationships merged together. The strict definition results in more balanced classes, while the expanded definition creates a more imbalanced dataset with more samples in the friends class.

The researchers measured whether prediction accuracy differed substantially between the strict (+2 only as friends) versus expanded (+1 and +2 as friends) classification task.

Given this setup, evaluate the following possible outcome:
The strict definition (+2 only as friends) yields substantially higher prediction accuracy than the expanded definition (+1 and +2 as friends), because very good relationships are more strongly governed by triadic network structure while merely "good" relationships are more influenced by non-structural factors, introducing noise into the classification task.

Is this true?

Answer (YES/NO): NO